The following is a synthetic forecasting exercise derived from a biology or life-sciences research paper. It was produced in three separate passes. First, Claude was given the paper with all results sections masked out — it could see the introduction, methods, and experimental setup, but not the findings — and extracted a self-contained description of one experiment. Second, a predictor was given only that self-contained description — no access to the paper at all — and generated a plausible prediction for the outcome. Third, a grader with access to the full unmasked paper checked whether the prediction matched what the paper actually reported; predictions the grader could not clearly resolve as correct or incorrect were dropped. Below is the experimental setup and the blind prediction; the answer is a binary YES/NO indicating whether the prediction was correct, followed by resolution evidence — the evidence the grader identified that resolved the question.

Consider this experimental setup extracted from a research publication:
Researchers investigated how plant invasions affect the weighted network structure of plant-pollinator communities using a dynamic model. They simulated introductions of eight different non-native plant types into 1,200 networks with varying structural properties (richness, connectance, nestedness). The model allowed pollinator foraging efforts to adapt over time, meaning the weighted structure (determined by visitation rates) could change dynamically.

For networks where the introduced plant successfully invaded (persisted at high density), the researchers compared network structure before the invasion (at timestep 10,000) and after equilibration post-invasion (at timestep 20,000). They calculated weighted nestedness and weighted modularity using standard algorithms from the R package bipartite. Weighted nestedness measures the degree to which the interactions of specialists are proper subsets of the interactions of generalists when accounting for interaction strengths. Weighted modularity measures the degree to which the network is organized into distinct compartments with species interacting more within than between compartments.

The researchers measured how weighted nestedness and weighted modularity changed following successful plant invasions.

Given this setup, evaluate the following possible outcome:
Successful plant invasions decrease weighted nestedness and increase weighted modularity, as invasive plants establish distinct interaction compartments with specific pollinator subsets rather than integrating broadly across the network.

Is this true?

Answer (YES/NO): NO